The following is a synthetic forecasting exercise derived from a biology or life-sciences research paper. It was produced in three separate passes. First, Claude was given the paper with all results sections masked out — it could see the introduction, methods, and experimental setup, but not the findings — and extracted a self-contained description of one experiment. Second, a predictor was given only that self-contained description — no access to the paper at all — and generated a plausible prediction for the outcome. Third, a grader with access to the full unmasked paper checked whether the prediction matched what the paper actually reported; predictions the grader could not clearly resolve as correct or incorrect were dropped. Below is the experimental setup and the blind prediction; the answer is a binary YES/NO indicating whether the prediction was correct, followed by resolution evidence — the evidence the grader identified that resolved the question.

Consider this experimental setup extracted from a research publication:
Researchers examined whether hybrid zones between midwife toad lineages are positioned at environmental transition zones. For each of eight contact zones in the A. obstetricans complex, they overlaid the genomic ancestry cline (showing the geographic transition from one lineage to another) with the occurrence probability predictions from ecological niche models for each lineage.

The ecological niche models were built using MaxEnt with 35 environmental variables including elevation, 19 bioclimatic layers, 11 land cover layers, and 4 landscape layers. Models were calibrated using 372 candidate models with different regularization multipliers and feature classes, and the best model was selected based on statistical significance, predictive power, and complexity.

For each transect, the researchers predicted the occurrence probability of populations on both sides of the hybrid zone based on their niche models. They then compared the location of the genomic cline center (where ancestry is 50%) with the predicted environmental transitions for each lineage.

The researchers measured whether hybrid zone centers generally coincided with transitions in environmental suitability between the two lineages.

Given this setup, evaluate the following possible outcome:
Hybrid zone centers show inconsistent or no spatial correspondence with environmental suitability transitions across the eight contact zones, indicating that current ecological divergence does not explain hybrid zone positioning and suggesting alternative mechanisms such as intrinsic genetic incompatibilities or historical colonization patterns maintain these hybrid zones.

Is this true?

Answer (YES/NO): YES